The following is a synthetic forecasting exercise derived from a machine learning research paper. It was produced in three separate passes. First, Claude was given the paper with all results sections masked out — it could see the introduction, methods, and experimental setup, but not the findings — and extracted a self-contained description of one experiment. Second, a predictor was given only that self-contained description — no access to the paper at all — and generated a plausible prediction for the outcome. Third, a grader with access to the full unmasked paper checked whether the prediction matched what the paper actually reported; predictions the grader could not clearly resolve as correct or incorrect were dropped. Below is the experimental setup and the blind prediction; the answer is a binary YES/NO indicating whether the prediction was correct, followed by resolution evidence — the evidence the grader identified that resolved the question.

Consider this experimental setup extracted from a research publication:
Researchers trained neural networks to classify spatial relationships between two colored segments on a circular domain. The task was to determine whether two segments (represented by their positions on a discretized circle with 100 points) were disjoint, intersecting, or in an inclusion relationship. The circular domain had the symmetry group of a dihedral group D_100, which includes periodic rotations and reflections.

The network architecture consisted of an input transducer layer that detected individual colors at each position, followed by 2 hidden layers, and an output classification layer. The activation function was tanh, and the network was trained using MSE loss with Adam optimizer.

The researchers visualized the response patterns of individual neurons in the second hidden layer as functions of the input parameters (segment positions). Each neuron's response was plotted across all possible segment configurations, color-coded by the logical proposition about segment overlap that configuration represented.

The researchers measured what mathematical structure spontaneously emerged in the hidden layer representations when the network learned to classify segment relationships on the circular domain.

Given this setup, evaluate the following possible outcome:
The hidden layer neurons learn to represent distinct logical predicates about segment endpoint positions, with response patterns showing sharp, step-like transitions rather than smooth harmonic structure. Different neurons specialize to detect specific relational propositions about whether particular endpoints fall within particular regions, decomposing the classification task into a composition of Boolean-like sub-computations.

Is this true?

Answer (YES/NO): NO